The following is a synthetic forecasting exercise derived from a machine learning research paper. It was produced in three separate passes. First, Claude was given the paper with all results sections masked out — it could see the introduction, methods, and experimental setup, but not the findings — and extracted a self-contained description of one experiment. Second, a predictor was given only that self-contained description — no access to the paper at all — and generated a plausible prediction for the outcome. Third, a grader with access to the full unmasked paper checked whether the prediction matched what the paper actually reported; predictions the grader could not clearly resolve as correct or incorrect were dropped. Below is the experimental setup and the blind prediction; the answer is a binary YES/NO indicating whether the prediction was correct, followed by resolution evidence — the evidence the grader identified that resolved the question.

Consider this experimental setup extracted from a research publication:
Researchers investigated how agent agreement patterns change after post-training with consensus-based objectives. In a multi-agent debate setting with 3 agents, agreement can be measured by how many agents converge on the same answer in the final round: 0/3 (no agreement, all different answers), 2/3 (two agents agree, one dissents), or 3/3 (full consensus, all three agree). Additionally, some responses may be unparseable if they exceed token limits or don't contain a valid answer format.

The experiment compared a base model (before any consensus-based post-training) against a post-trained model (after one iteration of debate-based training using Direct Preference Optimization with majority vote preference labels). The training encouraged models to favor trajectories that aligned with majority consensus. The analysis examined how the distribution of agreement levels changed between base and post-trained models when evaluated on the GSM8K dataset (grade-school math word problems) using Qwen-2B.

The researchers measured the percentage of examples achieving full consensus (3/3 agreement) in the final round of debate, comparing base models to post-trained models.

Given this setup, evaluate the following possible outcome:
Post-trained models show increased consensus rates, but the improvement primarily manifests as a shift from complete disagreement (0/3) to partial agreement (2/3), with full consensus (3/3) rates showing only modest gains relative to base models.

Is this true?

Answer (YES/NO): NO